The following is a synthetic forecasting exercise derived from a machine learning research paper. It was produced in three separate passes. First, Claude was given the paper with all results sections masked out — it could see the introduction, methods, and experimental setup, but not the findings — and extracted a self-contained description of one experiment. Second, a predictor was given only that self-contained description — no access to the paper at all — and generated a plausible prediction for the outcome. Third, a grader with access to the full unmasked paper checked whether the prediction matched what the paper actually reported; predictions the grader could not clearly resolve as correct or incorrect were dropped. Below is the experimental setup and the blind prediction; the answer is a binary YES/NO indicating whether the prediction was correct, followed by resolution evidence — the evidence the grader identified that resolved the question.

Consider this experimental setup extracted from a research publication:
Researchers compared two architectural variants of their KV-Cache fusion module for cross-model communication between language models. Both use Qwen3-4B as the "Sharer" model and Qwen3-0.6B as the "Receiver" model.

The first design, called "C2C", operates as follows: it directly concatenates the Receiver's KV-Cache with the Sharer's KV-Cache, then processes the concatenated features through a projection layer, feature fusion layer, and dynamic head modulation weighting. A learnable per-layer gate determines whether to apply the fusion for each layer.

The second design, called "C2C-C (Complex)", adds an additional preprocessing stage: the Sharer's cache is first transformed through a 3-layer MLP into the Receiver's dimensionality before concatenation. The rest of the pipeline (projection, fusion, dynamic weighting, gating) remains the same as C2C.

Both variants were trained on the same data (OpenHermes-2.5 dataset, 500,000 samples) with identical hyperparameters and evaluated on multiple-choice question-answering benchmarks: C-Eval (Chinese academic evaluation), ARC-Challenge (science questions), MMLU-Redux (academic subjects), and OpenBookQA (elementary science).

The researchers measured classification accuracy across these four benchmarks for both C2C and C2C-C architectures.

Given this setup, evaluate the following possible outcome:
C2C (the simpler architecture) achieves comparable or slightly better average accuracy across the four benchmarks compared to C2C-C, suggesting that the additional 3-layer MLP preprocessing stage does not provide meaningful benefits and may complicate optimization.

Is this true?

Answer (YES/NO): NO